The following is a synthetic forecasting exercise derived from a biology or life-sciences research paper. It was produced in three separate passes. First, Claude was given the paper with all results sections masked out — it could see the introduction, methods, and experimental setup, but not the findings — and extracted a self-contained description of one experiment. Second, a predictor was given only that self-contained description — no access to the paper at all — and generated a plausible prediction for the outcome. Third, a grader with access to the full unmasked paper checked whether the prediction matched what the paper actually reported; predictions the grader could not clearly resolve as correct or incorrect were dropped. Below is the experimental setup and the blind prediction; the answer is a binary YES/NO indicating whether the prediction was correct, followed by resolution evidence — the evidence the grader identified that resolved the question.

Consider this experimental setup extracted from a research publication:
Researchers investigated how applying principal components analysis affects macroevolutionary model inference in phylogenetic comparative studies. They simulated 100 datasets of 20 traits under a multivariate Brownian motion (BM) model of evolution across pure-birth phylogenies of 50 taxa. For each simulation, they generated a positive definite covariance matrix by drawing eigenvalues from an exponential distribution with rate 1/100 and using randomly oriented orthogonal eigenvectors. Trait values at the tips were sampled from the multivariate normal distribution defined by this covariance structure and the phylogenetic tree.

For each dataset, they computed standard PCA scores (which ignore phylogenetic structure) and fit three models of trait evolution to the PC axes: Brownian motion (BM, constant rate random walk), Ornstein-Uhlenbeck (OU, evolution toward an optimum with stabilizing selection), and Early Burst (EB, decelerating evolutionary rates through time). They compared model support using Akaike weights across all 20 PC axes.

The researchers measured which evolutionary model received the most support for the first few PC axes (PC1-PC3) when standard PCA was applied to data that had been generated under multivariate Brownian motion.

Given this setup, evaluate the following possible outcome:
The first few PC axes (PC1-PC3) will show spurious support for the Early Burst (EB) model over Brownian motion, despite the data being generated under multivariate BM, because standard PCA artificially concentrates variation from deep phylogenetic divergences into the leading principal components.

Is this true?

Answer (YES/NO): YES